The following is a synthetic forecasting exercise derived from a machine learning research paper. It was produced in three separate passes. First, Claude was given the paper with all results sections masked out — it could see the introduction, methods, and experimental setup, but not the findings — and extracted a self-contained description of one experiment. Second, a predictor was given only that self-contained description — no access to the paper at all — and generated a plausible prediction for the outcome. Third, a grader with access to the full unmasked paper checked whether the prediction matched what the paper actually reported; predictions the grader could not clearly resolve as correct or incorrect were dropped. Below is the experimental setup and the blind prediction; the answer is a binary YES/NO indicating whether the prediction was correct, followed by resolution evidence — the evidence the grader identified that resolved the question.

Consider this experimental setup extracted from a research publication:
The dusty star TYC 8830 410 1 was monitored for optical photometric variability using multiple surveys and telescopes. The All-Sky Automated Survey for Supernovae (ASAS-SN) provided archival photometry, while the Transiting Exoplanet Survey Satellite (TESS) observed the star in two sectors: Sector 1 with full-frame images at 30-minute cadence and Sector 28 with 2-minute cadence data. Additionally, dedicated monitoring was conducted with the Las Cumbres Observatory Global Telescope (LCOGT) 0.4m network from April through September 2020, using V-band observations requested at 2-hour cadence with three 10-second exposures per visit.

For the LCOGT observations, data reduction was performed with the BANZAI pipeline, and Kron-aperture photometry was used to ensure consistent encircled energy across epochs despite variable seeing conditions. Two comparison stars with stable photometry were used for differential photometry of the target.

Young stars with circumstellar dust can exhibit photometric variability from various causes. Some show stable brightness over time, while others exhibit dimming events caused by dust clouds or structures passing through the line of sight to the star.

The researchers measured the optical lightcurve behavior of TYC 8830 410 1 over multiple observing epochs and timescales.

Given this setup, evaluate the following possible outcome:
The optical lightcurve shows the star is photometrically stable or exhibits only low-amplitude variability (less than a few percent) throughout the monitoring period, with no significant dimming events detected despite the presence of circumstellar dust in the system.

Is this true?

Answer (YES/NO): NO